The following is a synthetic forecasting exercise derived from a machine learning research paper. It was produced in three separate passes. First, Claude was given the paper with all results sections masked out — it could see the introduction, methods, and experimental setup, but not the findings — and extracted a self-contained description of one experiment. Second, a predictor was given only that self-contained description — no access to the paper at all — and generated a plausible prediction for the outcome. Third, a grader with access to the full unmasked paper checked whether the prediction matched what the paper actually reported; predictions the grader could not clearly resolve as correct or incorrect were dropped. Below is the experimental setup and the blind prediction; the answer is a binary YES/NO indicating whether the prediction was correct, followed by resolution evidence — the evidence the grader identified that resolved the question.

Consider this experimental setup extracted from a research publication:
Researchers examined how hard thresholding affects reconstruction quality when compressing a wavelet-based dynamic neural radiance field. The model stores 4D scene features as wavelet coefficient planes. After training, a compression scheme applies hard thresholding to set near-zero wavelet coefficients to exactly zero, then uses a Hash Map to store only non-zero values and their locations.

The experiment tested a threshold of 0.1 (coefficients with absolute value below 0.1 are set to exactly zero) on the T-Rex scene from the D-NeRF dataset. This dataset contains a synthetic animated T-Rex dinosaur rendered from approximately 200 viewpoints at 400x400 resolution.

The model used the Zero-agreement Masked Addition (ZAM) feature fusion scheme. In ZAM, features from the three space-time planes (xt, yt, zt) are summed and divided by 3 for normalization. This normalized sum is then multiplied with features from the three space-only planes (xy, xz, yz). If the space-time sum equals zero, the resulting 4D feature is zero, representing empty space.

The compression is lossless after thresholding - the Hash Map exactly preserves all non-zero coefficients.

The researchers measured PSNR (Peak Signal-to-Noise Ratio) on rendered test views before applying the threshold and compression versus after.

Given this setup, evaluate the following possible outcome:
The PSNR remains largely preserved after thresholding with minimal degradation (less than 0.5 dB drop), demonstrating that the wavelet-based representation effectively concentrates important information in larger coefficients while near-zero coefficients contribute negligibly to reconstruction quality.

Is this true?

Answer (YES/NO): NO